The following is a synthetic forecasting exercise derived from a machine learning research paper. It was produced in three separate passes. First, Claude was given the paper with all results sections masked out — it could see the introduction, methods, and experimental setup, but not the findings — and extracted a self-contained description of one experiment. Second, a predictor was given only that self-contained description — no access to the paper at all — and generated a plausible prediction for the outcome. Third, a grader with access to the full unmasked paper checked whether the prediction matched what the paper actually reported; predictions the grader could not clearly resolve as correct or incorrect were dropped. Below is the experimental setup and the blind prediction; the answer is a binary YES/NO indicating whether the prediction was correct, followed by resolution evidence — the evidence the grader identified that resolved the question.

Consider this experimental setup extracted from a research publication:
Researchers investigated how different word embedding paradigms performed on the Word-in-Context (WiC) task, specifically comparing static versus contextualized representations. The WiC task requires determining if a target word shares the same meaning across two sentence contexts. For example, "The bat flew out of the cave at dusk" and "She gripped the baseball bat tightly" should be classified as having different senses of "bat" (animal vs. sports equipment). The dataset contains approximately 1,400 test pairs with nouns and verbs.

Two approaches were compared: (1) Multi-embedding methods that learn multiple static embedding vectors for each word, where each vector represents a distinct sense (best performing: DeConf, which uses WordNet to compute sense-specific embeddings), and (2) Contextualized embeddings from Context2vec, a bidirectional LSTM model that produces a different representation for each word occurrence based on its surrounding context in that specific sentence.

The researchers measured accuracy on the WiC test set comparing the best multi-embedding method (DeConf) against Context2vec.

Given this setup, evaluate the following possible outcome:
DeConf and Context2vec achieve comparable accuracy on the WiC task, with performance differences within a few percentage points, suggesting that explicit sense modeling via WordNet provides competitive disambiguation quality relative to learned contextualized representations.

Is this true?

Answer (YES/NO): YES